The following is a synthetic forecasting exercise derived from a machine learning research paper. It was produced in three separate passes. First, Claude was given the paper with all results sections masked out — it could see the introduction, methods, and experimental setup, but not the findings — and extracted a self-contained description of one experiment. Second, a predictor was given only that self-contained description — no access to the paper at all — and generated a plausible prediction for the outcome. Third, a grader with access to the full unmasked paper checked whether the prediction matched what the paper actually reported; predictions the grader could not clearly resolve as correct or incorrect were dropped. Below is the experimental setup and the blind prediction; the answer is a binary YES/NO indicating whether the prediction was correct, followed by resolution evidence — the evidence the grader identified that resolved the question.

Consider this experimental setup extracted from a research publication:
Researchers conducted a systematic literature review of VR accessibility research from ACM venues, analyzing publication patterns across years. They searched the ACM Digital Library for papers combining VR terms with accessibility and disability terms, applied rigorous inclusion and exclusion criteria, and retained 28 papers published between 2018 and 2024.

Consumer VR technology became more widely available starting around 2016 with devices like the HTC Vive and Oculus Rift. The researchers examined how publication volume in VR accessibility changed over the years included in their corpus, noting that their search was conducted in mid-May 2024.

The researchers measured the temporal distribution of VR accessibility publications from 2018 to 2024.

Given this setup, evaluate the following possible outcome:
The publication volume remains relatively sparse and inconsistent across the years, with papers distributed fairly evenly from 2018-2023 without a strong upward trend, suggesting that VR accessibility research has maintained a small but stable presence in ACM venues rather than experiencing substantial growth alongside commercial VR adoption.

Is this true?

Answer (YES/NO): NO